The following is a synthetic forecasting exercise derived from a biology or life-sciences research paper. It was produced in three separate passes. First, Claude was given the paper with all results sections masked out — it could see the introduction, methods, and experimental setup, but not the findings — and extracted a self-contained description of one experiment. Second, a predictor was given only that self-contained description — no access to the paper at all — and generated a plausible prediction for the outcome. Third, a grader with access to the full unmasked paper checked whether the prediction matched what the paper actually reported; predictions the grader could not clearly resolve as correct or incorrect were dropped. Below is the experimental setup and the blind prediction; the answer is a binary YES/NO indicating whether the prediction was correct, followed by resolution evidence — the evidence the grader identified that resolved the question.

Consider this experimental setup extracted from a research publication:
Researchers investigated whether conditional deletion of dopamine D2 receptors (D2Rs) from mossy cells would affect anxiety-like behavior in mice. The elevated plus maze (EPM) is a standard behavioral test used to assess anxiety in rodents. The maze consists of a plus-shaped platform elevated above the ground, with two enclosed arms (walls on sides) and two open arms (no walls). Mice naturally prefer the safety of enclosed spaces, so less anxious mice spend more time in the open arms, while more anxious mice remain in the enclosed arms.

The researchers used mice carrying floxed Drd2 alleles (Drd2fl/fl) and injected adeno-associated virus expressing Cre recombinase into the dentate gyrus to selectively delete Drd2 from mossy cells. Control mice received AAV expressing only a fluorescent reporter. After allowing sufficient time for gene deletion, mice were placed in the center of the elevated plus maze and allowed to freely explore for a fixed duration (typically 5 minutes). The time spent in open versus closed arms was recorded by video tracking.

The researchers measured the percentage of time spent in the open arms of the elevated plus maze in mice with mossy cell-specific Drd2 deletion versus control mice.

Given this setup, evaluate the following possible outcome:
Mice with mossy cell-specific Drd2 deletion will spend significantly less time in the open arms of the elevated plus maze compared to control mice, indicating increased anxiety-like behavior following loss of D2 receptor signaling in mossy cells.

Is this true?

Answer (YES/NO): YES